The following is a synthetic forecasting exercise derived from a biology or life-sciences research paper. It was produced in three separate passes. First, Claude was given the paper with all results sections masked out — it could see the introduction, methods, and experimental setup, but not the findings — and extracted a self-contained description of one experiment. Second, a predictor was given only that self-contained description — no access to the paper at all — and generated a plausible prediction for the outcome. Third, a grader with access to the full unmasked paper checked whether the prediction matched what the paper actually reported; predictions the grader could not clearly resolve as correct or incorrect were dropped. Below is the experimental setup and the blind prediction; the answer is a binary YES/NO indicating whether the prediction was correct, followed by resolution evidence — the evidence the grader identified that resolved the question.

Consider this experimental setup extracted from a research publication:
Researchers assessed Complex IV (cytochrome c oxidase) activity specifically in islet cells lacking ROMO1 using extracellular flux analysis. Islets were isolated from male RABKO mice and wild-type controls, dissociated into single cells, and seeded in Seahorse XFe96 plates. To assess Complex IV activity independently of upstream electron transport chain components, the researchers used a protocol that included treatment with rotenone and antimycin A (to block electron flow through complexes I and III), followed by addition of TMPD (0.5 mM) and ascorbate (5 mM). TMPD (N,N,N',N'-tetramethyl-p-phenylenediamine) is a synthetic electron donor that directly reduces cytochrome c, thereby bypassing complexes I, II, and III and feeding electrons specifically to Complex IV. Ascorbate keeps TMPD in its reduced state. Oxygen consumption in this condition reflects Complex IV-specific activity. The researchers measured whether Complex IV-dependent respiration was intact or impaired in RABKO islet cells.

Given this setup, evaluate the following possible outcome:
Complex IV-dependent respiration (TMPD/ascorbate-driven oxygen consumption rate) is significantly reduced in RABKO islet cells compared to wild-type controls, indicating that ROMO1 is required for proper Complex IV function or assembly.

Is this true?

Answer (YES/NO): NO